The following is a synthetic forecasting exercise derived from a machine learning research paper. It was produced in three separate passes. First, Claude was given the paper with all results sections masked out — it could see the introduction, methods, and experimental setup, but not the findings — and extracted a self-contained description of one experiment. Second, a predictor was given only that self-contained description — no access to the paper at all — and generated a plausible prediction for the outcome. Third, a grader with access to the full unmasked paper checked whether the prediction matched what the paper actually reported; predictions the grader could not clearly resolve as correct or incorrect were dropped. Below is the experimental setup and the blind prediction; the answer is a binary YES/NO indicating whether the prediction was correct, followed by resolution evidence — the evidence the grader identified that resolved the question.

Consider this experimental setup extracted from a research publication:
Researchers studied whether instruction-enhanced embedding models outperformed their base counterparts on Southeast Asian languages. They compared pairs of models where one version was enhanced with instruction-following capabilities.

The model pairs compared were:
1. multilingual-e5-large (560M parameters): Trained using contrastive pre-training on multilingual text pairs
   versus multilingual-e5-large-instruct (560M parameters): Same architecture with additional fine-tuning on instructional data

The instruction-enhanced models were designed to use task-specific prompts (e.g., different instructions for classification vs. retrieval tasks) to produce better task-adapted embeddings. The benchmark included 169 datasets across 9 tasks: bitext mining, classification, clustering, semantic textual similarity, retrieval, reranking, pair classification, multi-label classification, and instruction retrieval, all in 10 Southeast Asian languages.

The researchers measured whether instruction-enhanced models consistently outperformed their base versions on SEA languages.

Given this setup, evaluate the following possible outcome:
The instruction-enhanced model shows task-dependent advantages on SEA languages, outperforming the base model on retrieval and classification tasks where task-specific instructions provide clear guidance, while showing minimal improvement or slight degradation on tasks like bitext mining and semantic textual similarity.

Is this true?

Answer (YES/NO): NO